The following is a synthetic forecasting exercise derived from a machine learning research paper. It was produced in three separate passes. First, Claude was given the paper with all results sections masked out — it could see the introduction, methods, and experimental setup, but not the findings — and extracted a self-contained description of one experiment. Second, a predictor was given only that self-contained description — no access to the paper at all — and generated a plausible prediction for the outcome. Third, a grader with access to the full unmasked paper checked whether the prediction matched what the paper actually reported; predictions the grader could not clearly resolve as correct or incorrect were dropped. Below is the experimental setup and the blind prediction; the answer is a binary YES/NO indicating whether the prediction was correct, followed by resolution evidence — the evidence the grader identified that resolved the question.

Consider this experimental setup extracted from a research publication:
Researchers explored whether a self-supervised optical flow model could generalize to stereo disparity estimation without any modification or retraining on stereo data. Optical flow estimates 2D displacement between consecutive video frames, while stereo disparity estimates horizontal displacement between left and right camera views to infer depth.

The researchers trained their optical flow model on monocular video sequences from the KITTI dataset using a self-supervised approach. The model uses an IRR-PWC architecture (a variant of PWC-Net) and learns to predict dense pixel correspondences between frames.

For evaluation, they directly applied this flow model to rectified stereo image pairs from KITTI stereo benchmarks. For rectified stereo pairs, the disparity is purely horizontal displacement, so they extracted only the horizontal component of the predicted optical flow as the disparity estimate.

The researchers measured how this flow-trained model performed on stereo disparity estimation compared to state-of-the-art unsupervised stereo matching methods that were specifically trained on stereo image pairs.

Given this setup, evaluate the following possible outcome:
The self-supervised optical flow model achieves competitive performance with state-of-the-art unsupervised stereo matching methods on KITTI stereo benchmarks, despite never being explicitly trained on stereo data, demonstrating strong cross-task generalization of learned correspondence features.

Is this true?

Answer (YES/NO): YES